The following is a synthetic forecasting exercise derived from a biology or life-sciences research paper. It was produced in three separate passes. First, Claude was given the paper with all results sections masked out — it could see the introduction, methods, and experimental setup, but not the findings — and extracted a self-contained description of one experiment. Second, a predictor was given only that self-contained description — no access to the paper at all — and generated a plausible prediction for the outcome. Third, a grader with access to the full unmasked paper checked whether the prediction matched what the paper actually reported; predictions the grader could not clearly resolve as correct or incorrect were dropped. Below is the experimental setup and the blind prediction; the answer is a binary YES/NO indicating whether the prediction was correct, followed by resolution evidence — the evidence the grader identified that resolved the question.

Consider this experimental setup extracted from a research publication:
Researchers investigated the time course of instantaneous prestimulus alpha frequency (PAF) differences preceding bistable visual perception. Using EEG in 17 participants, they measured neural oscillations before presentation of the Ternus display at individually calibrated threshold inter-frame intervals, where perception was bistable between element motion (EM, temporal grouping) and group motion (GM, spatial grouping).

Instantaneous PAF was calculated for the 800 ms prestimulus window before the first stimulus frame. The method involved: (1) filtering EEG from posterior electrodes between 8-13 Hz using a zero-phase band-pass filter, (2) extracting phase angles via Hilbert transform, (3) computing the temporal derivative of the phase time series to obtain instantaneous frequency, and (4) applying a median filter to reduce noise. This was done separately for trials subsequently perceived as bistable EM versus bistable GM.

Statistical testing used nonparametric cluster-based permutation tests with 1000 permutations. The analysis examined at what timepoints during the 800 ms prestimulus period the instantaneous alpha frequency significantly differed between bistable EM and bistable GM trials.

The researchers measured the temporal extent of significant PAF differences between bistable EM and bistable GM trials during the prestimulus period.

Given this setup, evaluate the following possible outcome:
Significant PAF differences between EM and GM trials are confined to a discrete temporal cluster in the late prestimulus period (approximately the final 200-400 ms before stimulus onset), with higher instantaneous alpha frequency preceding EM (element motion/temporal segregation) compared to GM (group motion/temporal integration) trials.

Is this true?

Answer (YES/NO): NO